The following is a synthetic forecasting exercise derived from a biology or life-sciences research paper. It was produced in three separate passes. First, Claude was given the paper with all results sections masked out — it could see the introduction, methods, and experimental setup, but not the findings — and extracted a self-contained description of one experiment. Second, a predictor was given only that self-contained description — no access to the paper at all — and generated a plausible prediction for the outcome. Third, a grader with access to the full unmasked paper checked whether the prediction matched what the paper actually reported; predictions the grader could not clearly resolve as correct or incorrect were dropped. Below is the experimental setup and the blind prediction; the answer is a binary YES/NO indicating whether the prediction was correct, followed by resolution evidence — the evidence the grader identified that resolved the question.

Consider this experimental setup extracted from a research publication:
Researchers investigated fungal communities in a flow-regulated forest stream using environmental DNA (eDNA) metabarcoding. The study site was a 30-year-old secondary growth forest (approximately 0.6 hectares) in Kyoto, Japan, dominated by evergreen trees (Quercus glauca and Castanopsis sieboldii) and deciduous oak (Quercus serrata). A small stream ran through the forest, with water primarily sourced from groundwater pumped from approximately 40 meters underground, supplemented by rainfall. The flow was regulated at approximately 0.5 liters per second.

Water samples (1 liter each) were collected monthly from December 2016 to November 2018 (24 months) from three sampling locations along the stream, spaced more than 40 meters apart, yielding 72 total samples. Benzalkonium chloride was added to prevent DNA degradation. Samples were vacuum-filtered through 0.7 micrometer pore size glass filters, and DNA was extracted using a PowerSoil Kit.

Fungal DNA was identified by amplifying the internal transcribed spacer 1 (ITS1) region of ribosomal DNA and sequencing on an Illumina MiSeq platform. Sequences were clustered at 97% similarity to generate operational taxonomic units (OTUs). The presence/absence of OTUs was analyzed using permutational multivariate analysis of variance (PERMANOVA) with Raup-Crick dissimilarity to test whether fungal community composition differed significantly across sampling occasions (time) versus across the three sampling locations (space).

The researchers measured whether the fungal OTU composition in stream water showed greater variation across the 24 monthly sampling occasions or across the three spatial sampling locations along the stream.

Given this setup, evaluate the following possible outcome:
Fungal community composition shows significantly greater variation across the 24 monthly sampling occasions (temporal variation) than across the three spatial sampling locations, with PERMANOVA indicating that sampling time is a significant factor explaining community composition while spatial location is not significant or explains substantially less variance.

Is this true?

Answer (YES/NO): YES